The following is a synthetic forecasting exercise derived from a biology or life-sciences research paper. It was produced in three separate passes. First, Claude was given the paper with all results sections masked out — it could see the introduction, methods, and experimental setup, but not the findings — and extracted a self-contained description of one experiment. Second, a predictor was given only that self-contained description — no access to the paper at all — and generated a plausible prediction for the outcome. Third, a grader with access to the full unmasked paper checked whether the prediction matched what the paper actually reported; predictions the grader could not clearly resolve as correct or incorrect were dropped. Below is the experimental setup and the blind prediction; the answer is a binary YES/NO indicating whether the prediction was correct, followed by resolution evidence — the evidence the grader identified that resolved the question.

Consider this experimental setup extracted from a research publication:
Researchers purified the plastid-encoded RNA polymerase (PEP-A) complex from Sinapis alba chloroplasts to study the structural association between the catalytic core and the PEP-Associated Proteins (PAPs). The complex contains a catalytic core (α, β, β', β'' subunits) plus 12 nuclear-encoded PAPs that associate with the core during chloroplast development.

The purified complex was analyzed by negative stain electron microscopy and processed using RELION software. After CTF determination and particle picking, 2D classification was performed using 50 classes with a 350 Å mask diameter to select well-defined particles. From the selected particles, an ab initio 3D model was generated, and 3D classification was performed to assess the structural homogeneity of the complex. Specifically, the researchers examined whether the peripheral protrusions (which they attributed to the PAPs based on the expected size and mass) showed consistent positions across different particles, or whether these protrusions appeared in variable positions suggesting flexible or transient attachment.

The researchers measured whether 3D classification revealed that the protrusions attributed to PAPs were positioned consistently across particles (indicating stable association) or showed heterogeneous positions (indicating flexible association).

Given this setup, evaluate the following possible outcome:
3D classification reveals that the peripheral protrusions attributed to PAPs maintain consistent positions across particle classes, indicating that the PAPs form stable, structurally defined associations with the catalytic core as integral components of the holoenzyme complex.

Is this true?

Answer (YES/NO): YES